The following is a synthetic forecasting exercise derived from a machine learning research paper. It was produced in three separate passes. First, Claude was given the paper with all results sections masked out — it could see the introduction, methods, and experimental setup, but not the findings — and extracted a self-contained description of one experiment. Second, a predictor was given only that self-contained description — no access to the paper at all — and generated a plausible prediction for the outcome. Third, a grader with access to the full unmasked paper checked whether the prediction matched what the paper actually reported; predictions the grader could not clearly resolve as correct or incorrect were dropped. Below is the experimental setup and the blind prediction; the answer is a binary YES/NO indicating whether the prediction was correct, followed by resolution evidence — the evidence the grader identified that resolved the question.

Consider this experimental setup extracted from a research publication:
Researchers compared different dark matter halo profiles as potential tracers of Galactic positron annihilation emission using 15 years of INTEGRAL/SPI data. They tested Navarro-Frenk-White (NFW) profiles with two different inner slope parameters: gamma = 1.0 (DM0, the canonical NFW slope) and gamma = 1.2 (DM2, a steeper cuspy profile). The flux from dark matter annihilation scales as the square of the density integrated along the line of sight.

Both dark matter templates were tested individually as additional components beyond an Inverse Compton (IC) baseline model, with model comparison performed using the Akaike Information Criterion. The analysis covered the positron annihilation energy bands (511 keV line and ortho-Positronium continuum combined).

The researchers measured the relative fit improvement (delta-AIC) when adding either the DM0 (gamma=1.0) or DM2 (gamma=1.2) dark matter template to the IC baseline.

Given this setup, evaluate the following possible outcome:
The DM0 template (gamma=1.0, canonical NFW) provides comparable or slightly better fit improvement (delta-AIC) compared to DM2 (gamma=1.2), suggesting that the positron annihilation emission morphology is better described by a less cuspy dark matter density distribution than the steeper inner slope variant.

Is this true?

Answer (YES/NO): NO